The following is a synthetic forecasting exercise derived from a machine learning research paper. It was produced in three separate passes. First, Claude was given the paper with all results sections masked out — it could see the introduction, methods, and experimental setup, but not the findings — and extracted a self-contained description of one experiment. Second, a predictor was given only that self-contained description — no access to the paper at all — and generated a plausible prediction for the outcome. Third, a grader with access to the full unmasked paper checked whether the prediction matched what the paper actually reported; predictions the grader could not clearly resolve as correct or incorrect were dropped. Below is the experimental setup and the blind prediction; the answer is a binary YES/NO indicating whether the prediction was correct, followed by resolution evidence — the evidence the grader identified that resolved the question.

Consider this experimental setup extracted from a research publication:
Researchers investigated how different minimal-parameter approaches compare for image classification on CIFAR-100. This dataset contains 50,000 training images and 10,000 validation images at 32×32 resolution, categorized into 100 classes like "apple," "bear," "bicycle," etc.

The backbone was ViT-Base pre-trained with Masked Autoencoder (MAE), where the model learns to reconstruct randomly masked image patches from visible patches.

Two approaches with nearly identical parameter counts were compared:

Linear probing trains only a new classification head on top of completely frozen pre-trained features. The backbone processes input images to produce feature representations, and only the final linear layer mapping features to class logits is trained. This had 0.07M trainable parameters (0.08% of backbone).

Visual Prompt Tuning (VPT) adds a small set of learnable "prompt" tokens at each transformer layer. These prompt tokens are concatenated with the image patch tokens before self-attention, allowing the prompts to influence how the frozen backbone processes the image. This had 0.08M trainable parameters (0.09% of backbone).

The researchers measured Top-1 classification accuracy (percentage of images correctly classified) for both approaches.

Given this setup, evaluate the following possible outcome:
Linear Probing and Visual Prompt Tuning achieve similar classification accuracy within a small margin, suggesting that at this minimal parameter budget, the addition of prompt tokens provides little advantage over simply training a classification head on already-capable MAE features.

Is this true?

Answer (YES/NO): NO